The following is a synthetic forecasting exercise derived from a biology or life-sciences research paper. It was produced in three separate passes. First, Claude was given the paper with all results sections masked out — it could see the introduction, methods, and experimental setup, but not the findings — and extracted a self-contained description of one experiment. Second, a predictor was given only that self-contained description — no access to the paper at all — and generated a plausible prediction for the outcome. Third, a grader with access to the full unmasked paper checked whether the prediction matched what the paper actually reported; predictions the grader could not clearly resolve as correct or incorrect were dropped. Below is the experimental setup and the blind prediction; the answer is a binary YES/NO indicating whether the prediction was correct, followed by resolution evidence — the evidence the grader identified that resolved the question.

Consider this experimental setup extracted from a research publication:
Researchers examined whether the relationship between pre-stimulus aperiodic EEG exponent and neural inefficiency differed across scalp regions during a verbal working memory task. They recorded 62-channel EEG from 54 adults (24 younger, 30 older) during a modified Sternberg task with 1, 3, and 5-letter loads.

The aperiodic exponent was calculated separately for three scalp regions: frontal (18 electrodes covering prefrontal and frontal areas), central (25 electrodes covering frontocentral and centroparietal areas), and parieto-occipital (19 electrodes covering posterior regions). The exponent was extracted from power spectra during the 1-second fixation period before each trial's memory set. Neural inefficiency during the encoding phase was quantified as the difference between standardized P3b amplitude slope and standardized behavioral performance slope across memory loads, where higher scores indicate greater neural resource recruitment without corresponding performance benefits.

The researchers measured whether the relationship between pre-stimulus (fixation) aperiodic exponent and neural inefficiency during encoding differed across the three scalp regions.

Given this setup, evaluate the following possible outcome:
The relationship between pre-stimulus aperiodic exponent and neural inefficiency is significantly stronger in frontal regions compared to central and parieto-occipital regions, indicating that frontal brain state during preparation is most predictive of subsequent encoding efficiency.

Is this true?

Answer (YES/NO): NO